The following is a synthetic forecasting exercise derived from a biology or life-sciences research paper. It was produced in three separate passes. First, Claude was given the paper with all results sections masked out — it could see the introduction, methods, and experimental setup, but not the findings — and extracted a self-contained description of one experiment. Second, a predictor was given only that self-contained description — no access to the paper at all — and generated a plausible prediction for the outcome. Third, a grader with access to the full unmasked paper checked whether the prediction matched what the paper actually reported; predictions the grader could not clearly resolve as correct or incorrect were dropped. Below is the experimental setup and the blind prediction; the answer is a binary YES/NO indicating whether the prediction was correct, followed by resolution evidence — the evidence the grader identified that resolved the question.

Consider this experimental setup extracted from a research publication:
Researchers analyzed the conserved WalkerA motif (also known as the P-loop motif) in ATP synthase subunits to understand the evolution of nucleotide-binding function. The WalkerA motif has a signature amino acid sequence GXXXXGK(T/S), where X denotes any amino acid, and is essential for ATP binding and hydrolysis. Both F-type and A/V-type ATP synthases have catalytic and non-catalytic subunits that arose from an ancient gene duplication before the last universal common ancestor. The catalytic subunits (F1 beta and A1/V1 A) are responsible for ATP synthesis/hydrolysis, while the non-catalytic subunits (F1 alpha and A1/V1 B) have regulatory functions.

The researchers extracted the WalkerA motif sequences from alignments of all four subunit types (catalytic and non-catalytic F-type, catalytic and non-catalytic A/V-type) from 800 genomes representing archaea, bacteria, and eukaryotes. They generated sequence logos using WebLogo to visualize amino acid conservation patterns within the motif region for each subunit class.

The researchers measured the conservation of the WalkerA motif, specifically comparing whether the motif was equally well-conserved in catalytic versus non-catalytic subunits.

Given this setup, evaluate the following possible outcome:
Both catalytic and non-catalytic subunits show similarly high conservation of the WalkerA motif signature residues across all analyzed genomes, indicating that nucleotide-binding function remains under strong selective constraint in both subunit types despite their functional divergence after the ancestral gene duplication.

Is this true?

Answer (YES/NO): NO